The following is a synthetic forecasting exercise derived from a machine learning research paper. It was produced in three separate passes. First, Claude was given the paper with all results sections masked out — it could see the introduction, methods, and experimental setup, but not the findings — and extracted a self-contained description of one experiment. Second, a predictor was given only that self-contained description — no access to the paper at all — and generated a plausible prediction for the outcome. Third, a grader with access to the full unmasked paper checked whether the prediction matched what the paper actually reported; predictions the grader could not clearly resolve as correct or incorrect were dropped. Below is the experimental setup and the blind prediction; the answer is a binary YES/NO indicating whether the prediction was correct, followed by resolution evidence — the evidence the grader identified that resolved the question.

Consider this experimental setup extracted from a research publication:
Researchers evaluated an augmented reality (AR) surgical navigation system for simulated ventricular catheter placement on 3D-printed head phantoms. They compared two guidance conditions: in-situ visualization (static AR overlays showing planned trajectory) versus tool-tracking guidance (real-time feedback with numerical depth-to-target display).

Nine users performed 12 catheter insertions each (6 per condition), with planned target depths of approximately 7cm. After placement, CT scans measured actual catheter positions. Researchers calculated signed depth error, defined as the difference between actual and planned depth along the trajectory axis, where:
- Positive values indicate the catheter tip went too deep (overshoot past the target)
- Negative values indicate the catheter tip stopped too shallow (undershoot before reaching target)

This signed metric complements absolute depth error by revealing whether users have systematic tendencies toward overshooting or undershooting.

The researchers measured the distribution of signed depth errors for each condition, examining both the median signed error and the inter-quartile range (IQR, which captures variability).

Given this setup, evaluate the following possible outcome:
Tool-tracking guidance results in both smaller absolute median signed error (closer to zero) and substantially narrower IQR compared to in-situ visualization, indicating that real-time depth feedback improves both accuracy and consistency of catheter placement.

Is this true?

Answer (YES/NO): YES